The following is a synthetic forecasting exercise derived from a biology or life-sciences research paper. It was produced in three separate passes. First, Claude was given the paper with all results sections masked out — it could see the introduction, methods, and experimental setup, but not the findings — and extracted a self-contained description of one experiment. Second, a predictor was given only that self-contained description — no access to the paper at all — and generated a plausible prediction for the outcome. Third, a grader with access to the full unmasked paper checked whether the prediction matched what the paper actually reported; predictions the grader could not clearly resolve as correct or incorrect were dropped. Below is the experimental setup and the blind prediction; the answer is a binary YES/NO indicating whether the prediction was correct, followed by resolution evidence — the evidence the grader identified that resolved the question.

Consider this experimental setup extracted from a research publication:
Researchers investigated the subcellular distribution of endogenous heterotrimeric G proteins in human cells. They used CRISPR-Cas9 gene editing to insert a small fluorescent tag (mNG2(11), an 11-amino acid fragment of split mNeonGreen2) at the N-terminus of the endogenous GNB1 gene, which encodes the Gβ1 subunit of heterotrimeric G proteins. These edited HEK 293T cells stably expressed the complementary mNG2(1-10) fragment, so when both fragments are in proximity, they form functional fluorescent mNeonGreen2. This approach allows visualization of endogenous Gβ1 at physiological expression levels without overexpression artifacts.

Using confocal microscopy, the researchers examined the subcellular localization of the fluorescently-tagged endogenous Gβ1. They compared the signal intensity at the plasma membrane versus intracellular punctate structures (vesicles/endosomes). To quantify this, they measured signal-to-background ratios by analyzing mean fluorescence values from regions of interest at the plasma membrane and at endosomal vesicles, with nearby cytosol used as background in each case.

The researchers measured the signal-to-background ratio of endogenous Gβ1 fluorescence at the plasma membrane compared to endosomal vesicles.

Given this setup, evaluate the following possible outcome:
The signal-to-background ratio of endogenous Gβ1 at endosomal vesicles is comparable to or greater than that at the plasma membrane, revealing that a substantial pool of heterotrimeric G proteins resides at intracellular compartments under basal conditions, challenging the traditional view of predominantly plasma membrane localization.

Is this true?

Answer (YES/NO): NO